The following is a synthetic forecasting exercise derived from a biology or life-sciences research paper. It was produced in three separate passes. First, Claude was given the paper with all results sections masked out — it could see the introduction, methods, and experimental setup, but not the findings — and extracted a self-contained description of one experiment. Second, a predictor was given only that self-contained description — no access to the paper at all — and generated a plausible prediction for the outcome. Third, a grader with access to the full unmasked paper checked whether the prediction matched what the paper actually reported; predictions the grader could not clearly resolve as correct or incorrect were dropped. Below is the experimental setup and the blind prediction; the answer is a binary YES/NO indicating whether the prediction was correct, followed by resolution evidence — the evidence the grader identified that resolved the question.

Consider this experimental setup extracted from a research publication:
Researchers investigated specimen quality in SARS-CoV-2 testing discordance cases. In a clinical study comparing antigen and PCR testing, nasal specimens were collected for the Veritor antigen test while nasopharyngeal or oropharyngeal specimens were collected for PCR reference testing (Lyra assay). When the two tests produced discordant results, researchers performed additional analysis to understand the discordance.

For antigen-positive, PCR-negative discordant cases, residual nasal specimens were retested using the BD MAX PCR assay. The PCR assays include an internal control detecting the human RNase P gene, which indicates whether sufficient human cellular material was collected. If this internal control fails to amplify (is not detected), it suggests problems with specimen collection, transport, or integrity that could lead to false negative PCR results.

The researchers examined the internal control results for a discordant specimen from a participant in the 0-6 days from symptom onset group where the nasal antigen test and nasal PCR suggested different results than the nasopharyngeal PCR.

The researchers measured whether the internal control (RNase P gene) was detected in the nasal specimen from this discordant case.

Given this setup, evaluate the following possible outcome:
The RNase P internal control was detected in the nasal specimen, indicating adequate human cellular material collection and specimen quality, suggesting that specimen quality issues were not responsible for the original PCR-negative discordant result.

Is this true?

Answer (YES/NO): NO